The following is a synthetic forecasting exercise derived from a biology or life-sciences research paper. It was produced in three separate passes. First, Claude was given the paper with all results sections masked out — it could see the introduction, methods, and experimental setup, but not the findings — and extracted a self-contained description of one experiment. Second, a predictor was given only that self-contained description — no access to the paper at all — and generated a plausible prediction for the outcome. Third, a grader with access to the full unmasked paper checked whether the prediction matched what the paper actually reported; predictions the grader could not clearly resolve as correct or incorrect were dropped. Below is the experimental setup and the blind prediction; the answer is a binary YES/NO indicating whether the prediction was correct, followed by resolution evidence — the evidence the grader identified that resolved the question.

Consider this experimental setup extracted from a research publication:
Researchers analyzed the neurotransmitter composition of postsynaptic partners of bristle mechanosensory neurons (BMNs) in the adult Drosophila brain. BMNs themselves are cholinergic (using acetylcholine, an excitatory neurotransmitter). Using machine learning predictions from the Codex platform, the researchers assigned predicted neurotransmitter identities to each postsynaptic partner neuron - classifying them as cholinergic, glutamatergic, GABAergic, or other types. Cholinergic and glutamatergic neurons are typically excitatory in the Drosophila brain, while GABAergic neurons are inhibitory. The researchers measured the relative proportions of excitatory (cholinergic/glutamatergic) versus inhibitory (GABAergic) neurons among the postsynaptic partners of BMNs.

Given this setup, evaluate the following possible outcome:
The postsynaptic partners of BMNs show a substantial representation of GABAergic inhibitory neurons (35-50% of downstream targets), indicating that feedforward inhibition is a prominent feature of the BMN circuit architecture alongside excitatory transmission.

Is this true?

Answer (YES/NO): NO